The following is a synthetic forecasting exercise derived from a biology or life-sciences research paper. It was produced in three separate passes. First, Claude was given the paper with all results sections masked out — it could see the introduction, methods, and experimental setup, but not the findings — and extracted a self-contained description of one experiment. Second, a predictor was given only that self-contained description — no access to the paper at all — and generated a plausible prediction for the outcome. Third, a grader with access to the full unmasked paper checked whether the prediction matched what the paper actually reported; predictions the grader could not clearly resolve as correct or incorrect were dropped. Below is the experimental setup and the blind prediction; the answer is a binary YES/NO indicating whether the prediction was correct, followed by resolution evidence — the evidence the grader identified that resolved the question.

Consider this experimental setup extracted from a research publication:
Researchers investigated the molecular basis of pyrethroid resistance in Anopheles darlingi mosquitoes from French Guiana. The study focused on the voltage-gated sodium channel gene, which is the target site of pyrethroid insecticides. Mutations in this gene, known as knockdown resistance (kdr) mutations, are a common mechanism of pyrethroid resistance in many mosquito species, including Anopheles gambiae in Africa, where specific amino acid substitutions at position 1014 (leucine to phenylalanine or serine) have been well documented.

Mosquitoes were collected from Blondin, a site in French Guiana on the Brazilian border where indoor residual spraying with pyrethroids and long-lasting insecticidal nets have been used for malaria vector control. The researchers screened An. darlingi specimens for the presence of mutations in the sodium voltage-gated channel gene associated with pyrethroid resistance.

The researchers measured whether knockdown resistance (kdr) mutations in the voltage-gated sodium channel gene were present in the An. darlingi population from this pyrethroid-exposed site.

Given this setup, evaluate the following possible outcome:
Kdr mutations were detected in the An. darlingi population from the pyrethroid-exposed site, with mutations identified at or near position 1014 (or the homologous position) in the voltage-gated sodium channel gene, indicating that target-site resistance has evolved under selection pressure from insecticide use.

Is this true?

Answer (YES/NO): NO